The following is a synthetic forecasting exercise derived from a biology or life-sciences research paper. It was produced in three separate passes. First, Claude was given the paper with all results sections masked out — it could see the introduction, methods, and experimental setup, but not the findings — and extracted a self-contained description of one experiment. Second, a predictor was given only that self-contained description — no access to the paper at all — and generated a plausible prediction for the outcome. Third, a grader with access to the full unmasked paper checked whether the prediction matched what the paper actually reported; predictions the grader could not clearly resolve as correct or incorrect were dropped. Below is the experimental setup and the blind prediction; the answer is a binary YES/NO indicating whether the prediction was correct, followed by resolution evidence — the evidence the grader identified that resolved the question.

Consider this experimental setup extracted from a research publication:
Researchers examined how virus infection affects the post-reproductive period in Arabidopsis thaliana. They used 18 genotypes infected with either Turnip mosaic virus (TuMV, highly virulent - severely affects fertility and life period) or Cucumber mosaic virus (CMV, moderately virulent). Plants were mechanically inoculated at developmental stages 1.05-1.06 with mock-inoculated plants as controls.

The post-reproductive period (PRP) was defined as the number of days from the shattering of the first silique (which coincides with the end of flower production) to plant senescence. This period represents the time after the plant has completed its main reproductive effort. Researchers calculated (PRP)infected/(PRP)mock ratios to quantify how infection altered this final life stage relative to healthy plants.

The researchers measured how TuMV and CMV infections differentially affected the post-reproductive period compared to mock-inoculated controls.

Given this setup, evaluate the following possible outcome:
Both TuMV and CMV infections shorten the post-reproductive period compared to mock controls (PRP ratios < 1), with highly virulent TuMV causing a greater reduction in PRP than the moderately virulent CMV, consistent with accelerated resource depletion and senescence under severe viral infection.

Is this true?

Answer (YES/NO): NO